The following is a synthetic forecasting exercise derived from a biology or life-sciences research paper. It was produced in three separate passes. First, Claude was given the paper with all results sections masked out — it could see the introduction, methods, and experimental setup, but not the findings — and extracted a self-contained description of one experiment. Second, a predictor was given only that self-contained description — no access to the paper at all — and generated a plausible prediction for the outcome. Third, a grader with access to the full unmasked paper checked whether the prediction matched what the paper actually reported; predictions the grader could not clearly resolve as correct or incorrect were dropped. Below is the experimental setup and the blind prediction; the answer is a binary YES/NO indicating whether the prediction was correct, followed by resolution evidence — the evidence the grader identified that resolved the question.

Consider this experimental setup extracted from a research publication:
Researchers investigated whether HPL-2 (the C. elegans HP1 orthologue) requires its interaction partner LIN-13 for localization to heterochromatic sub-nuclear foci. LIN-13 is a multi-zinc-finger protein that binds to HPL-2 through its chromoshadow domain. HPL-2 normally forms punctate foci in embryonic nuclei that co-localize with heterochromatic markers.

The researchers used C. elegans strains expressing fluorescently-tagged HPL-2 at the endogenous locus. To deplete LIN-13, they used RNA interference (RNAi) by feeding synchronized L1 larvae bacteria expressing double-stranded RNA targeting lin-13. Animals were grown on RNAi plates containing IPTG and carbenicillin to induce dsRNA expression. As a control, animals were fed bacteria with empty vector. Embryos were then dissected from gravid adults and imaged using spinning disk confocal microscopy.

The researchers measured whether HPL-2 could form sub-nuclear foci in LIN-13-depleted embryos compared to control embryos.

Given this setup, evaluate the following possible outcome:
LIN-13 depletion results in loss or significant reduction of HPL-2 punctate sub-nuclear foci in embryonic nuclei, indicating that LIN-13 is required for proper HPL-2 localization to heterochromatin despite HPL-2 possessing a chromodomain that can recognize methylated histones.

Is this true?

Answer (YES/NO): YES